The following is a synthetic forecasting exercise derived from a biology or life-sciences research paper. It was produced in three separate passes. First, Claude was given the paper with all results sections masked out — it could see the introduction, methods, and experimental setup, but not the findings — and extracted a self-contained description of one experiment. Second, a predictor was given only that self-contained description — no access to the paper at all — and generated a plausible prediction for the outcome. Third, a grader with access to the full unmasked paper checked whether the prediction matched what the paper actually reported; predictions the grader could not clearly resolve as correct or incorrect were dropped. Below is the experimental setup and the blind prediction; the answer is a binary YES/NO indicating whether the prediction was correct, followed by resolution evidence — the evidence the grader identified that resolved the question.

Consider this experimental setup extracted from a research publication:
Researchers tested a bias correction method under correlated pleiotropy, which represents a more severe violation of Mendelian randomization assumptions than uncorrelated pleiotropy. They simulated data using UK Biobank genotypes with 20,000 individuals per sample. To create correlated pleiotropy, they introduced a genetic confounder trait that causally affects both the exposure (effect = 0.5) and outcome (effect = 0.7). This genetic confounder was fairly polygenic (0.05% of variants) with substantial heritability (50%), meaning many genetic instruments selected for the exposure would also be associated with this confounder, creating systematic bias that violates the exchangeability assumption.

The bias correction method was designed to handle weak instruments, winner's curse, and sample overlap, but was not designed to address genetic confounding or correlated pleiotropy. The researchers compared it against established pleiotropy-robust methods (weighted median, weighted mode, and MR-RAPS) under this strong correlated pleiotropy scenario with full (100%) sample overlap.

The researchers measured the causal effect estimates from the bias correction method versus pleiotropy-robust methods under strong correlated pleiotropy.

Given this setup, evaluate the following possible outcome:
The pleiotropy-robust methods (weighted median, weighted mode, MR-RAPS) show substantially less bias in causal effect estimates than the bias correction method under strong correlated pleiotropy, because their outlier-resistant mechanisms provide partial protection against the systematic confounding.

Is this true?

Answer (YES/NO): NO